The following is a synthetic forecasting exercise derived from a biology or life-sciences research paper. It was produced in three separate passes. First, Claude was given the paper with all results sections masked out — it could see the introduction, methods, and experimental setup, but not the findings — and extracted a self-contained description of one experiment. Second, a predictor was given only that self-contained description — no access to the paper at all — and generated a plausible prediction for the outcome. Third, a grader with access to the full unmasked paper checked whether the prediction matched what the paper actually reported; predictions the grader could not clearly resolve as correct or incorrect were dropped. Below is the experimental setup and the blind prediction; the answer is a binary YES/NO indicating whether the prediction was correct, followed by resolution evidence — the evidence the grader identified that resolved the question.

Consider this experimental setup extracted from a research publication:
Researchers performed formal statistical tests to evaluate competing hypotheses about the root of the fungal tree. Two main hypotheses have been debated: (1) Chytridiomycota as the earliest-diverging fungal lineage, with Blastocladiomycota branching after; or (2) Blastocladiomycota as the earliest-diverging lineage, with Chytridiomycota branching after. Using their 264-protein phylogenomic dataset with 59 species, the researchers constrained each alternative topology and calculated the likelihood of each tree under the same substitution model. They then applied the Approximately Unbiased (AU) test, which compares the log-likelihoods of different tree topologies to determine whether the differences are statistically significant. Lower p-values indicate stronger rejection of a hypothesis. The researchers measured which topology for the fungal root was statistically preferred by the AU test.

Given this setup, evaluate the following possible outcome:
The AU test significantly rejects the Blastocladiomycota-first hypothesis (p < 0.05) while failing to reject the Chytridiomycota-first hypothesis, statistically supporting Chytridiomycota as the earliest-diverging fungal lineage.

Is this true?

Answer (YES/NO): NO